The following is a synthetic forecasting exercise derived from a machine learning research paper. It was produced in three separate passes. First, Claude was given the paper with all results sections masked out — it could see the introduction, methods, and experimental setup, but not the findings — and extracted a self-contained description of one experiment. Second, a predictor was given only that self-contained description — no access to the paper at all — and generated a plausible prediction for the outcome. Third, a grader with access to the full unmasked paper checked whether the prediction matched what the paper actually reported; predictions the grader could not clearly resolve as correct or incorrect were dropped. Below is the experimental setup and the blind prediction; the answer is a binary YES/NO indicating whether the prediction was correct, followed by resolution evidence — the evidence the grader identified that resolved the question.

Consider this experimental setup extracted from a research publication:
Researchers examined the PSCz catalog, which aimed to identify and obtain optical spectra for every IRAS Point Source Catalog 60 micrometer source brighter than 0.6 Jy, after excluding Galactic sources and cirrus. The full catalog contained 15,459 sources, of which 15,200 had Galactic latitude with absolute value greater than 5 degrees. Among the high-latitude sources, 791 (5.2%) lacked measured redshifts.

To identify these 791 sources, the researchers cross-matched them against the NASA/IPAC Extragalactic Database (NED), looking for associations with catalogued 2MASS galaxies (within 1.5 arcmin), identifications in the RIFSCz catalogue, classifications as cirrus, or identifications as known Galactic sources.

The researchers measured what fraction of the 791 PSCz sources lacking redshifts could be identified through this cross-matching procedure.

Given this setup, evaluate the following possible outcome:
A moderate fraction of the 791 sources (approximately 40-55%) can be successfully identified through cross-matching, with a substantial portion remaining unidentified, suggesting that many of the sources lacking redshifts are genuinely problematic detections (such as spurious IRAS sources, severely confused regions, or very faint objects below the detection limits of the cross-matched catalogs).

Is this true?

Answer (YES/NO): NO